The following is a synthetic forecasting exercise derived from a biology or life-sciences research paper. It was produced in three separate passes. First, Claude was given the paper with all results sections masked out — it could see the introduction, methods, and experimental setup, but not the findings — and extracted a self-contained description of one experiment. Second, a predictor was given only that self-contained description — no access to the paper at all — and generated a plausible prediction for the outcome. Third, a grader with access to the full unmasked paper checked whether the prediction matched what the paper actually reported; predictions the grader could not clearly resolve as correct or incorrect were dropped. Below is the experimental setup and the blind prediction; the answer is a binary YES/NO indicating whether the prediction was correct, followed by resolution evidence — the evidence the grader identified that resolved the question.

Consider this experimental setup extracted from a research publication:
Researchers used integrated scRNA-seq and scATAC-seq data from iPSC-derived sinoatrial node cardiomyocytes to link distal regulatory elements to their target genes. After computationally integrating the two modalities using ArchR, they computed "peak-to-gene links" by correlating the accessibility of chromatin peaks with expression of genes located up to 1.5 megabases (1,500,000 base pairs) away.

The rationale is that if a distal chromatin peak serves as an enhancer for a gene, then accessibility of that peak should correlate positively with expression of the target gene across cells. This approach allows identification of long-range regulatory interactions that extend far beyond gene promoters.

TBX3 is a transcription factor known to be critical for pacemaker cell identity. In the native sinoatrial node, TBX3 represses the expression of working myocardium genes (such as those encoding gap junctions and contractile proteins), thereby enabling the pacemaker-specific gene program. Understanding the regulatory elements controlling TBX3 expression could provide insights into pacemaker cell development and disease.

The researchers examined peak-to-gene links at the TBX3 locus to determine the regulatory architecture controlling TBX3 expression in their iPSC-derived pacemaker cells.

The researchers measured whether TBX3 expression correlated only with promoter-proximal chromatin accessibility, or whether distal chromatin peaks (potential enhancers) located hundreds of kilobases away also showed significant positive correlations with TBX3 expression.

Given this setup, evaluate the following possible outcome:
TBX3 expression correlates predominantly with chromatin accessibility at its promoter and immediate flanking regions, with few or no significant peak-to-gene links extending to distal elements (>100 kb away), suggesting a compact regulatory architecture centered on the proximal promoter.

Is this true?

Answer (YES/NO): NO